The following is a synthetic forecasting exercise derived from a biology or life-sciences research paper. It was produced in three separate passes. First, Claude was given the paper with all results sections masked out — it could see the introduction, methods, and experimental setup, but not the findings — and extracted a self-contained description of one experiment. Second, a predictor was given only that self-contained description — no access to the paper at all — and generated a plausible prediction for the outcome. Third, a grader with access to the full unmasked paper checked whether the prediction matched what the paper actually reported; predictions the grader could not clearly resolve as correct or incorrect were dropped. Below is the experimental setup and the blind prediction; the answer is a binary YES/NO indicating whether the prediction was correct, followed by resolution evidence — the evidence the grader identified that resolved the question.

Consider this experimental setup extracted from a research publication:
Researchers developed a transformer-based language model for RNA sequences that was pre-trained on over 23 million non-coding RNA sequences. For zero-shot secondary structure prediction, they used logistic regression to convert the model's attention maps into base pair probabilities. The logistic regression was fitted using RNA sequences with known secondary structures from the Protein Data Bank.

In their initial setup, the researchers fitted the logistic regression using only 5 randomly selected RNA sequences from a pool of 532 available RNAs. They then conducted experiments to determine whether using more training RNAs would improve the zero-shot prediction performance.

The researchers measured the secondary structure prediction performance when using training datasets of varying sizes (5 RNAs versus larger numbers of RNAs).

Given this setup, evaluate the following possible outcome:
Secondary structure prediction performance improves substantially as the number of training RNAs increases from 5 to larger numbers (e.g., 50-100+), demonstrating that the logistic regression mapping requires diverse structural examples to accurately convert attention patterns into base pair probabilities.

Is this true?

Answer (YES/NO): NO